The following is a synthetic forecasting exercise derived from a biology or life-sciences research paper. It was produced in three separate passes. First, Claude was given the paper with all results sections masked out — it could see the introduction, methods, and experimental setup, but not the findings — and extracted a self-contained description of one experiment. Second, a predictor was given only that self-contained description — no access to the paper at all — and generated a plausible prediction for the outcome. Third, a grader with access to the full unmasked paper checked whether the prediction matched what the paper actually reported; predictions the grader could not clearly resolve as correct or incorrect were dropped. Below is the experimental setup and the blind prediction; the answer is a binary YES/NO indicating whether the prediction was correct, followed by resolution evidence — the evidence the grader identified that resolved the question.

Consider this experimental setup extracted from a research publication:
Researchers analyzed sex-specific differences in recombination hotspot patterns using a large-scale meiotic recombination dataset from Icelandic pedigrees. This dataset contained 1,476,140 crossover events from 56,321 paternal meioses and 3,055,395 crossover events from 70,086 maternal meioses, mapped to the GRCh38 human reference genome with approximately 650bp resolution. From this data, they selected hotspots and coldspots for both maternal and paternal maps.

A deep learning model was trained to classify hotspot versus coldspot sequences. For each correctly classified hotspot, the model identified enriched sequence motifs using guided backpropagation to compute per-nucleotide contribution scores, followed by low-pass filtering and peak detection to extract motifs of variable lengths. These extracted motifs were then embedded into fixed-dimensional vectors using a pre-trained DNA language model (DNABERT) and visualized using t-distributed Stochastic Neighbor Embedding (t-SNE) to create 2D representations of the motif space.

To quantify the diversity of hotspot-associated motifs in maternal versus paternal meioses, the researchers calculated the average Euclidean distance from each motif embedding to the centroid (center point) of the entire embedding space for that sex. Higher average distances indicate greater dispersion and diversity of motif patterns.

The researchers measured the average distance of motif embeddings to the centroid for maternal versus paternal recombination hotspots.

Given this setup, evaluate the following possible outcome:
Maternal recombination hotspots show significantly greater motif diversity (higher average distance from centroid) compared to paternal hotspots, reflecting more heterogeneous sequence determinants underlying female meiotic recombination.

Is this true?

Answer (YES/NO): YES